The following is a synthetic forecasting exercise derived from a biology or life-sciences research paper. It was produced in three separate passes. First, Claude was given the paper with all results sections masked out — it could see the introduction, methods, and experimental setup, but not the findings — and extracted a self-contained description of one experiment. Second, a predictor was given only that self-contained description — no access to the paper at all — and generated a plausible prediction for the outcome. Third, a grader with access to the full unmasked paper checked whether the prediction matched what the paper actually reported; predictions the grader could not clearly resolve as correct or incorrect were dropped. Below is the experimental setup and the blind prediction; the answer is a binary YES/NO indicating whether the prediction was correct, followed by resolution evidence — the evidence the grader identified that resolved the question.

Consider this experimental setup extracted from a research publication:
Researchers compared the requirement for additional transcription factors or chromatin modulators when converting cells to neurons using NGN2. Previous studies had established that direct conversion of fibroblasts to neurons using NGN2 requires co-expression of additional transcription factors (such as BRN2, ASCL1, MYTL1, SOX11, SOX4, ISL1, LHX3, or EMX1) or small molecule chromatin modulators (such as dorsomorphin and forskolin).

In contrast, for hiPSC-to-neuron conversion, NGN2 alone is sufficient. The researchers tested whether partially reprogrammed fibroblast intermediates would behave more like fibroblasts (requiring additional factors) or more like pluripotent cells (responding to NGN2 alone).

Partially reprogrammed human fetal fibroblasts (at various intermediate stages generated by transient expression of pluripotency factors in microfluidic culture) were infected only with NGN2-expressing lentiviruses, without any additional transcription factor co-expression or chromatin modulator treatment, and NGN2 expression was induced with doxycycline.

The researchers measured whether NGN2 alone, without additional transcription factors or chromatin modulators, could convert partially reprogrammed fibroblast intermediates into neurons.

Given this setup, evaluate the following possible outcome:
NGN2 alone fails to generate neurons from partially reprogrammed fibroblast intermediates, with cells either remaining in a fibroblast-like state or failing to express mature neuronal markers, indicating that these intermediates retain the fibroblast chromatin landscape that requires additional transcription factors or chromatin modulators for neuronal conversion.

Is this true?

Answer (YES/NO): NO